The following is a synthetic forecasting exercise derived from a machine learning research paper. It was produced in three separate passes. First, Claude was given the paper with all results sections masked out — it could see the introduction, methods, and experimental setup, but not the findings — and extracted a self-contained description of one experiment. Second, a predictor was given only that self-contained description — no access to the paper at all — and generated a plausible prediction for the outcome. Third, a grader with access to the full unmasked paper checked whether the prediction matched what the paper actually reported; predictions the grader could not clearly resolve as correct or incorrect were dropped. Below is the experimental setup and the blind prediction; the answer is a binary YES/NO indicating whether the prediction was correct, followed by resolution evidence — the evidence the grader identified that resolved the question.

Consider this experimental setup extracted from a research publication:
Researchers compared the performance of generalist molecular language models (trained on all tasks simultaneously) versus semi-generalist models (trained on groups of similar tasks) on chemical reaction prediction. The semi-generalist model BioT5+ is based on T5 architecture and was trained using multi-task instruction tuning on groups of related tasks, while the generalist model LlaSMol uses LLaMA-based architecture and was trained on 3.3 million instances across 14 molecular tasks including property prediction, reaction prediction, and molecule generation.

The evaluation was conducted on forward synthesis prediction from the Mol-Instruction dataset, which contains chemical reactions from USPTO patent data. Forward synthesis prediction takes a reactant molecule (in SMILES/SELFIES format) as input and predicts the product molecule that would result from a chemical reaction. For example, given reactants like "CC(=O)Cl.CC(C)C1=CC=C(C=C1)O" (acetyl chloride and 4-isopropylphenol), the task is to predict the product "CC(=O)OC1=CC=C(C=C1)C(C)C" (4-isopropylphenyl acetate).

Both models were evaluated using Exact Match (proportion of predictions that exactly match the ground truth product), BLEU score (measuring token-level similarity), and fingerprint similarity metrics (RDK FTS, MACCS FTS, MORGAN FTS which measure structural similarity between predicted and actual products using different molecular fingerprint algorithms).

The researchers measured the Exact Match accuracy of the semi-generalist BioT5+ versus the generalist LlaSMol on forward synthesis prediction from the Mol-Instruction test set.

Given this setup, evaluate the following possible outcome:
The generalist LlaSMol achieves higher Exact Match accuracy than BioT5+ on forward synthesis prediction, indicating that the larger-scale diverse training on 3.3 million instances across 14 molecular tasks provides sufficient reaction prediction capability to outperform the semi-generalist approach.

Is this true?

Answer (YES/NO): NO